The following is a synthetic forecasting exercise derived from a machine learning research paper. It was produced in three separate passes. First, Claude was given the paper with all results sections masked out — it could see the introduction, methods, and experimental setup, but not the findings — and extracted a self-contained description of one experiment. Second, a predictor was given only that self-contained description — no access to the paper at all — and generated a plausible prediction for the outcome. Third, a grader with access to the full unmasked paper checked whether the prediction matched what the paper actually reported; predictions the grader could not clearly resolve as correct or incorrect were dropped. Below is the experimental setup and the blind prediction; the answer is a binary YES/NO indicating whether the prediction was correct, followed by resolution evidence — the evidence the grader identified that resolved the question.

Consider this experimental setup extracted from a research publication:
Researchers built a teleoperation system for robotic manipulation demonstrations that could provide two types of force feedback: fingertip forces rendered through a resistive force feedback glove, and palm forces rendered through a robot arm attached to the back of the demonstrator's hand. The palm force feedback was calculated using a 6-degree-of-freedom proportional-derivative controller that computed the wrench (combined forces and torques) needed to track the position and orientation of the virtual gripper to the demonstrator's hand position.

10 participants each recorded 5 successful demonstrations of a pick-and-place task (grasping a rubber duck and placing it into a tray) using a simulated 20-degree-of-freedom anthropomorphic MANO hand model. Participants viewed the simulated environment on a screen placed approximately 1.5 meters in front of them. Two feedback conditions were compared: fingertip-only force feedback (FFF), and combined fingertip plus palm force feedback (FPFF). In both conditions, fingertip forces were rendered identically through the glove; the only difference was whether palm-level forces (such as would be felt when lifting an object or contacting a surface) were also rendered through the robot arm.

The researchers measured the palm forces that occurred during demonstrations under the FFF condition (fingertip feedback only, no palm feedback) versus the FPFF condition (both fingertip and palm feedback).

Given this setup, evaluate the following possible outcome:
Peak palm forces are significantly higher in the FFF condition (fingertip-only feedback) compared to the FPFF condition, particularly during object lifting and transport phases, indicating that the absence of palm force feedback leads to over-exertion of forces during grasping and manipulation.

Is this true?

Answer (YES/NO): NO